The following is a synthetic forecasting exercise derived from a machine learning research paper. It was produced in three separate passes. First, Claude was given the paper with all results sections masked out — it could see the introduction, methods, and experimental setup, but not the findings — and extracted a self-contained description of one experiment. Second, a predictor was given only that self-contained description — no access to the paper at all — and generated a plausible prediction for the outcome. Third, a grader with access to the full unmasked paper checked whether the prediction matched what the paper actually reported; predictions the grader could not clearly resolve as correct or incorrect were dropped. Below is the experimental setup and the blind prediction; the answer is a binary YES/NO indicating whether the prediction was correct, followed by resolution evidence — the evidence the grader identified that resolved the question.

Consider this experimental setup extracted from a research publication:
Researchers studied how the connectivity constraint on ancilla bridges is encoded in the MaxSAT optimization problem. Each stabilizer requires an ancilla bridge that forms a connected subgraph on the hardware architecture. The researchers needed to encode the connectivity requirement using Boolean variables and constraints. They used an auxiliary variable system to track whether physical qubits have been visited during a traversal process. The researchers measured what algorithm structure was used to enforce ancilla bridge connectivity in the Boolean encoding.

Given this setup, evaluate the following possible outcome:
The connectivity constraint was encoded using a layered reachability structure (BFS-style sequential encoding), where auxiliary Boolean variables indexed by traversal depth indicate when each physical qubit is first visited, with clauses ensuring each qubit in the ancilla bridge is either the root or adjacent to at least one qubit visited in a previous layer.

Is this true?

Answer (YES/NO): YES